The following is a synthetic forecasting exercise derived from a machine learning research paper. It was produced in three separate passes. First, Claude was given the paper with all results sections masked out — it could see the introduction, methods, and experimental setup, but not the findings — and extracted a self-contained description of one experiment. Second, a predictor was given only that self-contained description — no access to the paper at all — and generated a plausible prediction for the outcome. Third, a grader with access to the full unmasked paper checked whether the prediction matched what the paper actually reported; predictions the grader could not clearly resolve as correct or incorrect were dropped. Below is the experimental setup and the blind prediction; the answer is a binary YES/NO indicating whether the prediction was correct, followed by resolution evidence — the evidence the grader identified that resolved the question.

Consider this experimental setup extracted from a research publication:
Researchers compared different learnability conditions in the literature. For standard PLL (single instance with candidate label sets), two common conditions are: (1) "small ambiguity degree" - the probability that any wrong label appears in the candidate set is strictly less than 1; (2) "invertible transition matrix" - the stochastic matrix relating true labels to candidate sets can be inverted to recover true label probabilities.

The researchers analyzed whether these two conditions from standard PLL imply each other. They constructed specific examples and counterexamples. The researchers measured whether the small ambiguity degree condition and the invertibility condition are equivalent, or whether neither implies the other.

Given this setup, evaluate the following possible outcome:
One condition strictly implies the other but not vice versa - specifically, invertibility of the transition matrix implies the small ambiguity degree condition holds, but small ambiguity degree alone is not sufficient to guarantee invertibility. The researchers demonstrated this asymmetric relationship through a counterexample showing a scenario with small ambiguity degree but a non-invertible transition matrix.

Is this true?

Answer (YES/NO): NO